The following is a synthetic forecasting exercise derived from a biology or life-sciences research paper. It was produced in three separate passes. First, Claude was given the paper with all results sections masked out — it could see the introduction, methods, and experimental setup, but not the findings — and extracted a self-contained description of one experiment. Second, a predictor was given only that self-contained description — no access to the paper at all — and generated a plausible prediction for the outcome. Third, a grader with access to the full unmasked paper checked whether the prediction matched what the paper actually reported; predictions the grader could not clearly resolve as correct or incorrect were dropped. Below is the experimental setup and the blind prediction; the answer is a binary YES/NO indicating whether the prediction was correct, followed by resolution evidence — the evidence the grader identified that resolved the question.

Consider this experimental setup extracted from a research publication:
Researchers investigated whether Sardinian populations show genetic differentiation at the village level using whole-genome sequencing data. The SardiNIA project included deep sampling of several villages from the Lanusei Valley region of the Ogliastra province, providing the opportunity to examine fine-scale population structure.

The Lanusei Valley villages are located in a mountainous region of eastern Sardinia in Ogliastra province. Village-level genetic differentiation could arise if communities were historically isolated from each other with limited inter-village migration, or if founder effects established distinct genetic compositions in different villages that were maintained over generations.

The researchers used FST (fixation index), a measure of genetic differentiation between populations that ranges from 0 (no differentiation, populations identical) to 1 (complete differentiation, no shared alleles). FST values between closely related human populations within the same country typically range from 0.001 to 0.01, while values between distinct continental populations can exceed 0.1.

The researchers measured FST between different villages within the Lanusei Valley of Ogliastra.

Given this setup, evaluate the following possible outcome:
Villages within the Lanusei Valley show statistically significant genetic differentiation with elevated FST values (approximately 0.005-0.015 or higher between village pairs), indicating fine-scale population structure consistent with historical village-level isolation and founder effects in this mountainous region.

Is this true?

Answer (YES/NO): YES